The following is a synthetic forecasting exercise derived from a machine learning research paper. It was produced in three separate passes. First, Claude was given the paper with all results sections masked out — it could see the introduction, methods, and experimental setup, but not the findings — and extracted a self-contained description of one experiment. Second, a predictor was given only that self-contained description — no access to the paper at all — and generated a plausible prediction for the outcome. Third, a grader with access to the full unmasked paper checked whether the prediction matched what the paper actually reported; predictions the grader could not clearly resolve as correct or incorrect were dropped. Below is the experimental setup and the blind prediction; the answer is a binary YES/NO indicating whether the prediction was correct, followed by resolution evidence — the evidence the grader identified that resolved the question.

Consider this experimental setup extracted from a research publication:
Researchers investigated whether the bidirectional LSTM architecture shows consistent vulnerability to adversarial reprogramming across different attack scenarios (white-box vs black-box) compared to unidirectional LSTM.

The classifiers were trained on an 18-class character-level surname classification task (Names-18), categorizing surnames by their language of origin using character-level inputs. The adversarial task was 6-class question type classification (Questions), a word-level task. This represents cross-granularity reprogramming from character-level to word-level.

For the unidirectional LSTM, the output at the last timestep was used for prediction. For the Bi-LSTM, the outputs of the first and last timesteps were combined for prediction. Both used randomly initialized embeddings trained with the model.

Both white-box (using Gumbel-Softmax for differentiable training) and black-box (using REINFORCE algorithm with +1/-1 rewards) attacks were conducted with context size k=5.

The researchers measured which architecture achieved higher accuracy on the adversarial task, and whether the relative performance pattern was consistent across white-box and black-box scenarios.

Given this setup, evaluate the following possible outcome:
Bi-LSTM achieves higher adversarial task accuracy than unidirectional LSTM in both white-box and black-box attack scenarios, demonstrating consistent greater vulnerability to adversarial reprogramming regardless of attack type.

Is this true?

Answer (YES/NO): YES